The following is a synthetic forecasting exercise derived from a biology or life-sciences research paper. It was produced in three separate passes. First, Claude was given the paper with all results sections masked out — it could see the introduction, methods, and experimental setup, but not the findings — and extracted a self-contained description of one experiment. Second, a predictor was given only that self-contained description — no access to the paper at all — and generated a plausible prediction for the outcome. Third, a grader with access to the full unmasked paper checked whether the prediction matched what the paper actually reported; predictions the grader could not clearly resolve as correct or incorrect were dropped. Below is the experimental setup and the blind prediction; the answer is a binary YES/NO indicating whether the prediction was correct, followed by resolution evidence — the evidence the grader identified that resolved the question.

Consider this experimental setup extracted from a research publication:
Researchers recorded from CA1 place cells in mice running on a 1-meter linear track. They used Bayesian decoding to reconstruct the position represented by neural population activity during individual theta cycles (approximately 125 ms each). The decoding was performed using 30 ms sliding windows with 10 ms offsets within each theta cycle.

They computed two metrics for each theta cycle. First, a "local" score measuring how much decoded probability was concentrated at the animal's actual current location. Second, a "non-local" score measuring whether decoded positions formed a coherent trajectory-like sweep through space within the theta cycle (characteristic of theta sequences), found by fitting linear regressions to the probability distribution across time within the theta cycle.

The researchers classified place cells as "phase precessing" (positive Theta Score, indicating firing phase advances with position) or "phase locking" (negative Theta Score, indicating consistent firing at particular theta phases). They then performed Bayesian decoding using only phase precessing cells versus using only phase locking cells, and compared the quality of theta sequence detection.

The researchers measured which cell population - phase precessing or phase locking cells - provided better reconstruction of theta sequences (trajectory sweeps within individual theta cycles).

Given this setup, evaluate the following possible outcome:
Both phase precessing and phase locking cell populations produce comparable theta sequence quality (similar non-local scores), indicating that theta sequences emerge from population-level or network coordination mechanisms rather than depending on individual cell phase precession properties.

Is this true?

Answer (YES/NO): NO